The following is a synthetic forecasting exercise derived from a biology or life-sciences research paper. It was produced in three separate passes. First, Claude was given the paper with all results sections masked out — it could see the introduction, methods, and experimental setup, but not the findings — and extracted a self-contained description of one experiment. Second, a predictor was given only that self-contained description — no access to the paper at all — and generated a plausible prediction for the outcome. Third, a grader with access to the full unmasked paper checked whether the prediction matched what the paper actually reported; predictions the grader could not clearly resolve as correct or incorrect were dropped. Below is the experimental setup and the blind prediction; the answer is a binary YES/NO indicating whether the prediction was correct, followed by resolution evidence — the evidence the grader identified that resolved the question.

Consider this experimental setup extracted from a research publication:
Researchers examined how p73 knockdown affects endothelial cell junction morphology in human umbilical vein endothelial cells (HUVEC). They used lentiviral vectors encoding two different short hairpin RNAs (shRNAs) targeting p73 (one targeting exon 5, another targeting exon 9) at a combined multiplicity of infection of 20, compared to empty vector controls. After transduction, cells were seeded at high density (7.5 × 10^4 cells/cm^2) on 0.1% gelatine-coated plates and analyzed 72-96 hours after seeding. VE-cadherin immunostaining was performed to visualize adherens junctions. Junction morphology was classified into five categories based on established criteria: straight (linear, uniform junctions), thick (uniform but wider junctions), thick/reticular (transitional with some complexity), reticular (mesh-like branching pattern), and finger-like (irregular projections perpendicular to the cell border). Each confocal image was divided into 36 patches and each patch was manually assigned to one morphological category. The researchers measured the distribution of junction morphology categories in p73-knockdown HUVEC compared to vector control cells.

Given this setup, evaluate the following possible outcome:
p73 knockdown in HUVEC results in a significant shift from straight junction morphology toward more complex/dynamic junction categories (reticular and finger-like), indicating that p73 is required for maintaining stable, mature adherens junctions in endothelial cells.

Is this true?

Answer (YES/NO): NO